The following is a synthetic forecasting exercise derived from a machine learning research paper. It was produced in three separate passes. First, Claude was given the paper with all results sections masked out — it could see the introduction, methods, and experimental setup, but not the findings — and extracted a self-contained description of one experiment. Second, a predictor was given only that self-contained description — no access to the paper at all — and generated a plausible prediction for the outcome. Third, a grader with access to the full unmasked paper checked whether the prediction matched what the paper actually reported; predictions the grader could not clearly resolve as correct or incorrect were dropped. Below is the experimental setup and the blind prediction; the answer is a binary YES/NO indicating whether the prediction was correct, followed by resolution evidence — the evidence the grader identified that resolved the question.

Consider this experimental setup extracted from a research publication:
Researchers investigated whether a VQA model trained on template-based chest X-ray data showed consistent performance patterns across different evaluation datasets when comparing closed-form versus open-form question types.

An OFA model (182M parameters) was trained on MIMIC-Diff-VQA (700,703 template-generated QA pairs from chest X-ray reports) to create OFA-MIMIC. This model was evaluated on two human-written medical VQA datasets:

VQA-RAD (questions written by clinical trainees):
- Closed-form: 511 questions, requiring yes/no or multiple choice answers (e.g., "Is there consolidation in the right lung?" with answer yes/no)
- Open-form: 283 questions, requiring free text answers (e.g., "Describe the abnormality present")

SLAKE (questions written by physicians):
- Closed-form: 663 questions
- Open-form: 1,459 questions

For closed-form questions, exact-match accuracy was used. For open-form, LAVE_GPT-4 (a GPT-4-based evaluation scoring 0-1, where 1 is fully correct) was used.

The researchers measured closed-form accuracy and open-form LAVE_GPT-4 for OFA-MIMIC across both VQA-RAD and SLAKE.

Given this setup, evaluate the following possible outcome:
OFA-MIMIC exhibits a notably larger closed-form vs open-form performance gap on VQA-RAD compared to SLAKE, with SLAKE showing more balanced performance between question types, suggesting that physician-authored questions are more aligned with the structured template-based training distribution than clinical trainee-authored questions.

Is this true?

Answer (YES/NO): NO